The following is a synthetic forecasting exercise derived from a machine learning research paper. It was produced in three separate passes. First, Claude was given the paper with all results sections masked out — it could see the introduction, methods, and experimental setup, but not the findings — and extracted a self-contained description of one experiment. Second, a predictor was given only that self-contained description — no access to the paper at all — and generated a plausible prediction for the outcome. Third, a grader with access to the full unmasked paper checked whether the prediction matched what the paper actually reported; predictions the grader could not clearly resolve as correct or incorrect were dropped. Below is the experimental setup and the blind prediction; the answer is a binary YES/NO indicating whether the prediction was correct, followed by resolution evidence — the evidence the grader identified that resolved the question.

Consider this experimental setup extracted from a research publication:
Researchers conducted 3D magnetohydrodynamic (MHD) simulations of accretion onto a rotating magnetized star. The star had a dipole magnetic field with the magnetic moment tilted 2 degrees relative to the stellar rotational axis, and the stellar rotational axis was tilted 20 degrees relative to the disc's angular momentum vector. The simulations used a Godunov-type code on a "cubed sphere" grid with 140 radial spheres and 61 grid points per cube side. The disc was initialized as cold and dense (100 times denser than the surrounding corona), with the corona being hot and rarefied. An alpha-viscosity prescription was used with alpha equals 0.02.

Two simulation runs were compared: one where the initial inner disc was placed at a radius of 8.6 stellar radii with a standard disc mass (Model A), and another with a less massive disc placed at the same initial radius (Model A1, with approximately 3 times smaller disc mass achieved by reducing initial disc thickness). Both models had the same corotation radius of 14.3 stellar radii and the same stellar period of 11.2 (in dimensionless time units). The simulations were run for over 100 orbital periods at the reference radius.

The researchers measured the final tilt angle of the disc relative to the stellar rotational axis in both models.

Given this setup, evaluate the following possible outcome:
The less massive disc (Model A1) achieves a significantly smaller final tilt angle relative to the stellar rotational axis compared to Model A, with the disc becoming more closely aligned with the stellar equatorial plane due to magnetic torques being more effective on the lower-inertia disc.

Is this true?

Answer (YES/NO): NO